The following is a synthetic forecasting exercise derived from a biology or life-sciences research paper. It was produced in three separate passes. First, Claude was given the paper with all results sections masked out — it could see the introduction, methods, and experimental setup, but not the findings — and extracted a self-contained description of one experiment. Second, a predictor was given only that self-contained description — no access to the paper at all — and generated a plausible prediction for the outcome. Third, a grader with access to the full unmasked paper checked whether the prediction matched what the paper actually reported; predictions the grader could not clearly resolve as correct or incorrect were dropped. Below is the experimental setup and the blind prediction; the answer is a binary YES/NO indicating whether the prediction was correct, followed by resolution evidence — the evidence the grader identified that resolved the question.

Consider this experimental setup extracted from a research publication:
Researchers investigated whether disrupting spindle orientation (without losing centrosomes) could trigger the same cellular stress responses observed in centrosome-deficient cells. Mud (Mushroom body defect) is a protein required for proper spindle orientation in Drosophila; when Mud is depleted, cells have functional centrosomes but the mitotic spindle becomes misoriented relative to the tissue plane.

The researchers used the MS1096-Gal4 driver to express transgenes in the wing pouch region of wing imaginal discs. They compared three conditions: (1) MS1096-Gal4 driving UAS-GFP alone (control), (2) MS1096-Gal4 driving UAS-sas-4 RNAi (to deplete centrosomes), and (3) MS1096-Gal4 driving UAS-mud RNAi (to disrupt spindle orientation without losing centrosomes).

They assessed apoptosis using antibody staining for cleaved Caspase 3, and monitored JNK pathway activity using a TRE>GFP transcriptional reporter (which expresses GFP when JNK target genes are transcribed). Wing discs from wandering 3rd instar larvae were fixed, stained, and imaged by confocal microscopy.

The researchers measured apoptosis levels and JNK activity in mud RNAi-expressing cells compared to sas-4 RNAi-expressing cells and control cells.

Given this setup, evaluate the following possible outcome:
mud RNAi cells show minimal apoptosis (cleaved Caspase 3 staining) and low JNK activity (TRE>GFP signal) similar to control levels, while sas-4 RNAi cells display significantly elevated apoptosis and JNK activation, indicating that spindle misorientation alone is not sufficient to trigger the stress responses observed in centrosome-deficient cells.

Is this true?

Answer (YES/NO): NO